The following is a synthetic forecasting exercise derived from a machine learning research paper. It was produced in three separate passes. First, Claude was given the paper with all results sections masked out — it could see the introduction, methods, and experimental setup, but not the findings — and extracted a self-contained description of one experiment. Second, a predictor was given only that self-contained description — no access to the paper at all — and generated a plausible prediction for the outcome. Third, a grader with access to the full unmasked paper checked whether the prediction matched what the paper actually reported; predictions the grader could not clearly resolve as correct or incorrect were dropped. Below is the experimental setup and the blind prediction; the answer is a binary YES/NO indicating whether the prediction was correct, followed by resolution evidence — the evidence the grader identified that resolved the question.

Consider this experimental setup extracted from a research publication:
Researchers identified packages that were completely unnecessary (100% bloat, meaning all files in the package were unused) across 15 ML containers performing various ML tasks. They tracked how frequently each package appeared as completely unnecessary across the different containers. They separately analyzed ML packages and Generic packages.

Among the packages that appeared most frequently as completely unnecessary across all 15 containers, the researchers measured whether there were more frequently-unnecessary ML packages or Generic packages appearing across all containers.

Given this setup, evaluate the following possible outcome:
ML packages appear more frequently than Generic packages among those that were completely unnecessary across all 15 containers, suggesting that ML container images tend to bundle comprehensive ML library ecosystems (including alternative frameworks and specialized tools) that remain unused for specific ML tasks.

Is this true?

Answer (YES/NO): NO